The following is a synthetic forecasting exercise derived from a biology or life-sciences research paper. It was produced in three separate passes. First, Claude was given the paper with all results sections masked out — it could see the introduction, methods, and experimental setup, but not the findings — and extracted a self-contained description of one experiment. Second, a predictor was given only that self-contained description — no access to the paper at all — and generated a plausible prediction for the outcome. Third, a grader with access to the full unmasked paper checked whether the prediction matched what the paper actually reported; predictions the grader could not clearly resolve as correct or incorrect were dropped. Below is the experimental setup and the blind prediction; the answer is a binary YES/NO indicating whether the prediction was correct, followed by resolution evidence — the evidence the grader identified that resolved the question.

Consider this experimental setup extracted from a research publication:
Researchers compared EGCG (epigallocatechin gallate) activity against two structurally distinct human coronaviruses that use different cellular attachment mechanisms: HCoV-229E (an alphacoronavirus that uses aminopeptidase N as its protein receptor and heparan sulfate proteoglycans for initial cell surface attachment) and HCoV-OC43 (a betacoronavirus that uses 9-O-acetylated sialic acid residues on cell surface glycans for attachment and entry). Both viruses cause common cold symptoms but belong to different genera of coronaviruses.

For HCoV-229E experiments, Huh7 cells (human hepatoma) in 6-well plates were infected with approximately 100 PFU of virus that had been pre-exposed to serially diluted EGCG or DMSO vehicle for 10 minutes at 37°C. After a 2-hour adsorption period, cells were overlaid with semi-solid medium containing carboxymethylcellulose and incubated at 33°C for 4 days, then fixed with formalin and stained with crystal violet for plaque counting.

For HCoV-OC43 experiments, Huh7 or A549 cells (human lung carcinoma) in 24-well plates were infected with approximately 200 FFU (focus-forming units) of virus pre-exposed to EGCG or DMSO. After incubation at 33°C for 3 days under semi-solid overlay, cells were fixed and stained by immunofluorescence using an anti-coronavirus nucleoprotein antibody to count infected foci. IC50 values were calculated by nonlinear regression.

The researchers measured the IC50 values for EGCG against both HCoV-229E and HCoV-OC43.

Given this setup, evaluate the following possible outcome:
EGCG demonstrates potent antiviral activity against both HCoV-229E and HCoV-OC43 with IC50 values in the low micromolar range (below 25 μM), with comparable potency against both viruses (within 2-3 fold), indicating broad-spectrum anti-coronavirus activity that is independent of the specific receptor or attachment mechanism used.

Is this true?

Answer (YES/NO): YES